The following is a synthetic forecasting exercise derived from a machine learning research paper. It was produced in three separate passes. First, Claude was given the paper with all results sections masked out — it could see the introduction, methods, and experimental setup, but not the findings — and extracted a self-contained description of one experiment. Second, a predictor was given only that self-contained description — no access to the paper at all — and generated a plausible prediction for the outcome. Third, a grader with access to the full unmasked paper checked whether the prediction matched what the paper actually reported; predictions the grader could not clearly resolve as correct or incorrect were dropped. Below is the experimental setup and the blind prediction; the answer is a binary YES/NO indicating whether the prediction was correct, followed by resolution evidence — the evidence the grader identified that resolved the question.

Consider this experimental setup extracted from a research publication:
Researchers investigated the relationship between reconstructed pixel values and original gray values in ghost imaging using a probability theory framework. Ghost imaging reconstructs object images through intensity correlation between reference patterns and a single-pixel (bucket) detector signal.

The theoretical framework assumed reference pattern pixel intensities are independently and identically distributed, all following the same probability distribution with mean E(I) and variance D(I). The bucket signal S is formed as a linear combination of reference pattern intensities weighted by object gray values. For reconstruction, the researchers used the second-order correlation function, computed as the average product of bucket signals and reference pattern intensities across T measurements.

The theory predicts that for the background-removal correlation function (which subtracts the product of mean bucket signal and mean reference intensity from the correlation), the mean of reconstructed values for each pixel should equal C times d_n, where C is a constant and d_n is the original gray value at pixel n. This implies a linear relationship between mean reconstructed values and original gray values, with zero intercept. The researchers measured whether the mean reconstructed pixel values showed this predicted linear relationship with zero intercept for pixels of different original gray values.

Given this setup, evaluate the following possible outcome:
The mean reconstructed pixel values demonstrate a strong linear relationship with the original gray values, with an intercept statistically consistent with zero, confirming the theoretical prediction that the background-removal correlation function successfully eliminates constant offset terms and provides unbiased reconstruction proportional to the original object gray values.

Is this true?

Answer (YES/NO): YES